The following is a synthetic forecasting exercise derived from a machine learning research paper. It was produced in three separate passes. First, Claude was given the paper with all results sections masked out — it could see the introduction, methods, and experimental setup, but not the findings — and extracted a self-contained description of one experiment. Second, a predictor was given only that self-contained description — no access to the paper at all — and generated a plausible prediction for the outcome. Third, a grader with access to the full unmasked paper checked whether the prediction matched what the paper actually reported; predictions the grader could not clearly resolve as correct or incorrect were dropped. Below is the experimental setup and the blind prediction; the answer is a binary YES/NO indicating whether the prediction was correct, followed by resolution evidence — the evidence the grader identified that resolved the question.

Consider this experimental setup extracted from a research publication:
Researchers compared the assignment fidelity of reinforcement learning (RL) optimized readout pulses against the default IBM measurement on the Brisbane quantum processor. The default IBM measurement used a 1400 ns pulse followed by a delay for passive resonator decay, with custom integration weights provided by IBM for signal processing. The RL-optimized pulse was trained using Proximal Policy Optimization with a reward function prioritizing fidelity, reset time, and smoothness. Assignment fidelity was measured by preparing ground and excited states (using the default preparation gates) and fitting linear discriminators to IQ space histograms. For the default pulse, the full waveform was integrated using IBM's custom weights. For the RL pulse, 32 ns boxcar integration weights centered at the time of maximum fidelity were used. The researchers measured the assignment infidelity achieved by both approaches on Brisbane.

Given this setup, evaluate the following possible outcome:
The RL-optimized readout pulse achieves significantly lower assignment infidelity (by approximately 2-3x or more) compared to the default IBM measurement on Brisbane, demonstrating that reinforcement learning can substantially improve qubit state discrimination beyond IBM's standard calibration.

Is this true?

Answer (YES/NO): NO